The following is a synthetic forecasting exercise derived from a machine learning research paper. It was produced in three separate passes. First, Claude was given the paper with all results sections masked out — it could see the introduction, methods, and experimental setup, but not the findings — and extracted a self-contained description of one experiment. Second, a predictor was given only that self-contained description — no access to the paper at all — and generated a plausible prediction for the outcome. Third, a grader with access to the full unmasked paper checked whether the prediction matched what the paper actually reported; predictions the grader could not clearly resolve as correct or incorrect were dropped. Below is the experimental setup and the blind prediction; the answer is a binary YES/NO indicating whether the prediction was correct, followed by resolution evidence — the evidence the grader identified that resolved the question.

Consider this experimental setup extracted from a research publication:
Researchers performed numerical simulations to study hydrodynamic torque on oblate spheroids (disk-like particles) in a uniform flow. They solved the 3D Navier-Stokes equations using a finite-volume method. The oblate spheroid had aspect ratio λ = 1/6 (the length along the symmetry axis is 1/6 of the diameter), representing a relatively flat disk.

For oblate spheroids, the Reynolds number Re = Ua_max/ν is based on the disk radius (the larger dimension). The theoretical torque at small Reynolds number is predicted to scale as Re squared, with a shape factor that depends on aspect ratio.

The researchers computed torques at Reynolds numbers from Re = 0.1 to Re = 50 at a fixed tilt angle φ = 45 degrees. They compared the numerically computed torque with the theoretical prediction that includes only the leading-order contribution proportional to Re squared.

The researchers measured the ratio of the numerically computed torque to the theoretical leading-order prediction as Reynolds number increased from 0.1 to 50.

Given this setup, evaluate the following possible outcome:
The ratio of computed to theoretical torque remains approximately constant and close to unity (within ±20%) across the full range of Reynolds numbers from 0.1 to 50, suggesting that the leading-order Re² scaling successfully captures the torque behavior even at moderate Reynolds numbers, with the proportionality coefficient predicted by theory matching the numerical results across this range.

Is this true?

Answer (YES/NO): NO